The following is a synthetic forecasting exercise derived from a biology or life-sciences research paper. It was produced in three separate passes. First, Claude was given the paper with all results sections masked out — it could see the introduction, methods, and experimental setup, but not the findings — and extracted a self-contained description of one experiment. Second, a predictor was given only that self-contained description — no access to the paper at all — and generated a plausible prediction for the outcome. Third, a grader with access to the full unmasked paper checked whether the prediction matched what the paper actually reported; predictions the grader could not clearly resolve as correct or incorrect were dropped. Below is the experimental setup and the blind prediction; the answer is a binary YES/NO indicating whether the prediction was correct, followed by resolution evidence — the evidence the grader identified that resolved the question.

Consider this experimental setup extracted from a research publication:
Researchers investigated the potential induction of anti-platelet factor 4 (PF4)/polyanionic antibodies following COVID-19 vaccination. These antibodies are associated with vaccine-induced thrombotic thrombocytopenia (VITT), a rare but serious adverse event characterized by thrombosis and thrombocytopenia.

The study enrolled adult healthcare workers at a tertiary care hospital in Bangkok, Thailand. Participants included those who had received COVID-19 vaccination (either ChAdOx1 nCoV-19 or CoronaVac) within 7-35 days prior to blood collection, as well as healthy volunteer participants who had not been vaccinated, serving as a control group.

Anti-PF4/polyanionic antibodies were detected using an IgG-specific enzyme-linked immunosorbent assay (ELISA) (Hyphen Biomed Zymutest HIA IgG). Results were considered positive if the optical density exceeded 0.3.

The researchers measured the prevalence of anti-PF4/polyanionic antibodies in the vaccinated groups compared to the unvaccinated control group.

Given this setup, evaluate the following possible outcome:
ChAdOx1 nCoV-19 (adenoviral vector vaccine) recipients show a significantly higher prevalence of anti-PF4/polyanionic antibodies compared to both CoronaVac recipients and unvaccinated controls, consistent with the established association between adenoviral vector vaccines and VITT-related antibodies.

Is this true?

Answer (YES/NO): NO